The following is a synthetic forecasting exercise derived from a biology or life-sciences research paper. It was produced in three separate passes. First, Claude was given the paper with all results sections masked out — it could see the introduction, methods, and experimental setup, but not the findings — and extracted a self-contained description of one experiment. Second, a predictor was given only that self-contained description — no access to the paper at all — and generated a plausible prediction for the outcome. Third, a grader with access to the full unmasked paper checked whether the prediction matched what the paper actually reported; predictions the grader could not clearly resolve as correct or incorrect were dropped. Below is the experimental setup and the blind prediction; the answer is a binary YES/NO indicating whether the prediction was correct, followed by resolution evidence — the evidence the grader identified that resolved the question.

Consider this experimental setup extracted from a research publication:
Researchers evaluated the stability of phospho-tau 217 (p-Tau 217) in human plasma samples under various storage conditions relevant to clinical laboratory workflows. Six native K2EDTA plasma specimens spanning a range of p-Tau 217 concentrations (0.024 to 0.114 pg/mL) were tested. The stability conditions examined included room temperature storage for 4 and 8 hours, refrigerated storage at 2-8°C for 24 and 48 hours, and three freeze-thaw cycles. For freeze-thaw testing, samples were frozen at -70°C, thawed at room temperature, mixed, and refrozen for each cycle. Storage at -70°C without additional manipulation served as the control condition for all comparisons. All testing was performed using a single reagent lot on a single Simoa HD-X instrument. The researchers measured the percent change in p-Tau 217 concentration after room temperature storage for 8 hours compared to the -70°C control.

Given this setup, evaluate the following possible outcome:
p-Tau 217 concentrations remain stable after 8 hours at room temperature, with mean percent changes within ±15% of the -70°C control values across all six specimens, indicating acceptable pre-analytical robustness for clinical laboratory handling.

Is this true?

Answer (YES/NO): YES